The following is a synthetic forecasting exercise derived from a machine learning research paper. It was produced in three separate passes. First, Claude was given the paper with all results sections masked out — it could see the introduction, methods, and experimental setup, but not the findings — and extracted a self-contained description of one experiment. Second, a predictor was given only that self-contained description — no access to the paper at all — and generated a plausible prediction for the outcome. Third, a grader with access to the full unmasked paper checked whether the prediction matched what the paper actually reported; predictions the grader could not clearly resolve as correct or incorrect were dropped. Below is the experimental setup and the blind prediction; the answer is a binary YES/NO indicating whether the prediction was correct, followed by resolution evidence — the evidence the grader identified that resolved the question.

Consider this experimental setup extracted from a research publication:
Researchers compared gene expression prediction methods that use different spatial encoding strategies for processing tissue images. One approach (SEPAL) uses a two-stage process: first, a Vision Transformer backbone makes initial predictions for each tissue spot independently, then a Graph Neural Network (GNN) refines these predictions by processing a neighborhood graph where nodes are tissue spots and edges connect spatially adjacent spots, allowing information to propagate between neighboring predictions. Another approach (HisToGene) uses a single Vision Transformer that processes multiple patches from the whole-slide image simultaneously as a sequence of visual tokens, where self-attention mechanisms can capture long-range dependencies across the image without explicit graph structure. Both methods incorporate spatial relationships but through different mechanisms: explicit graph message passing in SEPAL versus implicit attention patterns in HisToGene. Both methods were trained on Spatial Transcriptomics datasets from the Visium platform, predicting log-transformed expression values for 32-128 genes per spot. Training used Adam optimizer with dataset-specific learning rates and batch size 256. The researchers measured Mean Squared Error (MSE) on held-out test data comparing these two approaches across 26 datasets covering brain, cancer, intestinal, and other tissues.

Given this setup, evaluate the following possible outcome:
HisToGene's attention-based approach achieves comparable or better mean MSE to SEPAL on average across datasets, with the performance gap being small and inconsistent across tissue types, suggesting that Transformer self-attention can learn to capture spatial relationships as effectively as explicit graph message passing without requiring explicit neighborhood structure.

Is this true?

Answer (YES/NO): NO